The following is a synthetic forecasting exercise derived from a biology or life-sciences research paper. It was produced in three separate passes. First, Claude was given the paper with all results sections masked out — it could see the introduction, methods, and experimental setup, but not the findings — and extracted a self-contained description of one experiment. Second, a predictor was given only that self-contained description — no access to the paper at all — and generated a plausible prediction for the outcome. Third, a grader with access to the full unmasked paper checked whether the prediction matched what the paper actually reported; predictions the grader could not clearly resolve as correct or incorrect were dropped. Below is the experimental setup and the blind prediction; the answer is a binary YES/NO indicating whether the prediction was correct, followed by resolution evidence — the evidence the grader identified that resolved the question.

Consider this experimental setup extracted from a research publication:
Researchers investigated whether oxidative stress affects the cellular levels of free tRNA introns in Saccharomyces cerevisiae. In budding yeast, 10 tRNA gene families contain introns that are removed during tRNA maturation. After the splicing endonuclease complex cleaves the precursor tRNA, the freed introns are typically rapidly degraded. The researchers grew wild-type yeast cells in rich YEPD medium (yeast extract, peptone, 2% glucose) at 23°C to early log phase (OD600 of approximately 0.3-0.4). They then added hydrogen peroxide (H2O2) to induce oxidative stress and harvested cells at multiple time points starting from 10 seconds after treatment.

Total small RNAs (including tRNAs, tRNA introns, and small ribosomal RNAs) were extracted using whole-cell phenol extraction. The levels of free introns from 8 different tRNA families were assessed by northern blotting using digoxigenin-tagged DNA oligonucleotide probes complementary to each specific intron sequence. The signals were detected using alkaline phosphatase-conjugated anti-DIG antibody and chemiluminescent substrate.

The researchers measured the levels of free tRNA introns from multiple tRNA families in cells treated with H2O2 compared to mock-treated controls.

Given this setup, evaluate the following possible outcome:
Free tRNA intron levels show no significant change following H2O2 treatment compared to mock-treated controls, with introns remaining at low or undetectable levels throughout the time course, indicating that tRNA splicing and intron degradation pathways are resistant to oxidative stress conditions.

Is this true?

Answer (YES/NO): NO